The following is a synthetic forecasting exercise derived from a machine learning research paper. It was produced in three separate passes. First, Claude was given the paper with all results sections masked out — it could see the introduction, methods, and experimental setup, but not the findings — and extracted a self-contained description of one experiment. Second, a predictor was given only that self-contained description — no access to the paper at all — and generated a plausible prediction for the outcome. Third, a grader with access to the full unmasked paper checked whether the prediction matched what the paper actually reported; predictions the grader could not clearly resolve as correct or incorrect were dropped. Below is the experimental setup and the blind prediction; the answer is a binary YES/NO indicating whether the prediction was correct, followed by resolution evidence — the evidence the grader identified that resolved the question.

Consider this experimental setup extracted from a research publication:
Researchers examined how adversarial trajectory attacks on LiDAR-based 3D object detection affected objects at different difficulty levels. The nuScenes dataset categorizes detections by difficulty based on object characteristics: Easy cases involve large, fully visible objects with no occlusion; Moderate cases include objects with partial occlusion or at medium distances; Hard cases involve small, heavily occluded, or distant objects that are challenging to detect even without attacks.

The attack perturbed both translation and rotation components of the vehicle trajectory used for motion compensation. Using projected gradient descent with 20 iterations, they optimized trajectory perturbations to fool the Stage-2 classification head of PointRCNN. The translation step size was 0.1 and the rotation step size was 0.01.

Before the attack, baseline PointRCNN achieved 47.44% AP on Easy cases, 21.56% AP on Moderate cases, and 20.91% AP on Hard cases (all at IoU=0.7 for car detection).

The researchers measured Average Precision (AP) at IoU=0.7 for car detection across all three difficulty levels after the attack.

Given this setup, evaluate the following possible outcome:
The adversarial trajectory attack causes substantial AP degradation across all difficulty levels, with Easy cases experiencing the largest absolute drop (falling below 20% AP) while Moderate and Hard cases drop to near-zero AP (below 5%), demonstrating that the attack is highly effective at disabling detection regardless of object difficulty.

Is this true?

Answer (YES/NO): YES